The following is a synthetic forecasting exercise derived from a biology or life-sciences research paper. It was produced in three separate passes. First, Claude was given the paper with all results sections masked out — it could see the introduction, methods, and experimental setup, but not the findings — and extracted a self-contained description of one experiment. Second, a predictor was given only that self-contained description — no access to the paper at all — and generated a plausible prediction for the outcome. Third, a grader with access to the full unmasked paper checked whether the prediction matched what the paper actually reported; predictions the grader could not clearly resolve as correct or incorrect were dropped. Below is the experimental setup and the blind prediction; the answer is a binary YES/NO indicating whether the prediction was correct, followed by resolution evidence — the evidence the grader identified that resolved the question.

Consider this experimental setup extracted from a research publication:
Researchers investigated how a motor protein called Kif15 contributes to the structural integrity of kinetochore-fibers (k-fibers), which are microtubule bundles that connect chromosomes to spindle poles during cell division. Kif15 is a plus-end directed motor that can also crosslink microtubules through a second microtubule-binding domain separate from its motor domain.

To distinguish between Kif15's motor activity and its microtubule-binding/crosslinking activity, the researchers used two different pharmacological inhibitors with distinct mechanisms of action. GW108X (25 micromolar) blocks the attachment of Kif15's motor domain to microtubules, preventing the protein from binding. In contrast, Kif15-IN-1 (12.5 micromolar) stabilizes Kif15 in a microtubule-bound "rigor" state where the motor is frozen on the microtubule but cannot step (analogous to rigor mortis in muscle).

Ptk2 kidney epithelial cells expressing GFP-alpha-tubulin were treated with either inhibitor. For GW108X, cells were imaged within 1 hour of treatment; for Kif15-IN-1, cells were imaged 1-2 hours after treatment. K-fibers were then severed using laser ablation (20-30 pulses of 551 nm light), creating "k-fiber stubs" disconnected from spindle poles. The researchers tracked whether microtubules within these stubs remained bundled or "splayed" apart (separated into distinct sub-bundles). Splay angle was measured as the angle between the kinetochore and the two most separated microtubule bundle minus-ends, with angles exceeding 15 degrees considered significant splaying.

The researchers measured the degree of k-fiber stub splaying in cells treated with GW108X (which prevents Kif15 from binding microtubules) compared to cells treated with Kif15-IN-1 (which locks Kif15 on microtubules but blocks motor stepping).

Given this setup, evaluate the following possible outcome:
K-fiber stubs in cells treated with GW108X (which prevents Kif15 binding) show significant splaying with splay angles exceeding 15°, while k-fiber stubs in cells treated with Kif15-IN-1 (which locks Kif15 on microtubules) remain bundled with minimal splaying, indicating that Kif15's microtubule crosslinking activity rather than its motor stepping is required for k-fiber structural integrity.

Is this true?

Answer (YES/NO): NO